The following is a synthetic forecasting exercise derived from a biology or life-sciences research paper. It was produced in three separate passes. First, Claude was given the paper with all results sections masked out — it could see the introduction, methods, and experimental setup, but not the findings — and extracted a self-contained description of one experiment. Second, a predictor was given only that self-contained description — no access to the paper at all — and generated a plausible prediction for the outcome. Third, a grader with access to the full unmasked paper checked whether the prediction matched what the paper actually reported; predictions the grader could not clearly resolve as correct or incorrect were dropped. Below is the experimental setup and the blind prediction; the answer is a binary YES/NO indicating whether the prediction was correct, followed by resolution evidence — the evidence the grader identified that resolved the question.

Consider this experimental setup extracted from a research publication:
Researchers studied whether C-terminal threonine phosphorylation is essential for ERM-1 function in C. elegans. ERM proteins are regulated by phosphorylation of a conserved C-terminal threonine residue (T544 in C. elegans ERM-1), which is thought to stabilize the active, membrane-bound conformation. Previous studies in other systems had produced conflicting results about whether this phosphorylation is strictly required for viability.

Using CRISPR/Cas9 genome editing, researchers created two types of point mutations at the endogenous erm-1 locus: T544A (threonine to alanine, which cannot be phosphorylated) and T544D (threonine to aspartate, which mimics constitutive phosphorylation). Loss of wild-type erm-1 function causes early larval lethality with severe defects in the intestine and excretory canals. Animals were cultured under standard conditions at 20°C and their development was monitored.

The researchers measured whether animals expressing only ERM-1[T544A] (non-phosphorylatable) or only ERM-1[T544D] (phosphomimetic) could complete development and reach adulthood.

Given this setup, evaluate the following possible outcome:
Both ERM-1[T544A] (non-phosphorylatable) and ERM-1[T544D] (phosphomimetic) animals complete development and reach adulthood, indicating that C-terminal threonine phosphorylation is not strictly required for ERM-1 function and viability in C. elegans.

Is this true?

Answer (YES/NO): YES